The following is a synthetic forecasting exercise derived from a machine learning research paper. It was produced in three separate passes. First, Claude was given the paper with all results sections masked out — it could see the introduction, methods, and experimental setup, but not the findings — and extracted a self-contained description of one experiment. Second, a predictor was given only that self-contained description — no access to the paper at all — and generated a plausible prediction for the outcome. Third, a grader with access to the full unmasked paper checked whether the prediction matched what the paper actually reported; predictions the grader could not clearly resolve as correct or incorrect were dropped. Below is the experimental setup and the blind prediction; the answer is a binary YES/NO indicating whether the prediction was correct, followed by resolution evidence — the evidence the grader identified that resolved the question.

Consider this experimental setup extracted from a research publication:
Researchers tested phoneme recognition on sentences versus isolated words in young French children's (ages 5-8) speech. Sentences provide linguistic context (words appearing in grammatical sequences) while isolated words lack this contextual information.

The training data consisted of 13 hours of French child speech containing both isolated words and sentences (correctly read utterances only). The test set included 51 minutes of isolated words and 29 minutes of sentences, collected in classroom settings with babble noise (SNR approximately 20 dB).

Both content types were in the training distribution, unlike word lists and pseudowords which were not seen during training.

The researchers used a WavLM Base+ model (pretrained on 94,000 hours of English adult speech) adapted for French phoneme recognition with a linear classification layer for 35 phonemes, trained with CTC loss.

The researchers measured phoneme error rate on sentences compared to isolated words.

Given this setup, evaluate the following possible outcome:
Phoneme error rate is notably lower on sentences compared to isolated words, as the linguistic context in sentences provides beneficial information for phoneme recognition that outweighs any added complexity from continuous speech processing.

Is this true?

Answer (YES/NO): YES